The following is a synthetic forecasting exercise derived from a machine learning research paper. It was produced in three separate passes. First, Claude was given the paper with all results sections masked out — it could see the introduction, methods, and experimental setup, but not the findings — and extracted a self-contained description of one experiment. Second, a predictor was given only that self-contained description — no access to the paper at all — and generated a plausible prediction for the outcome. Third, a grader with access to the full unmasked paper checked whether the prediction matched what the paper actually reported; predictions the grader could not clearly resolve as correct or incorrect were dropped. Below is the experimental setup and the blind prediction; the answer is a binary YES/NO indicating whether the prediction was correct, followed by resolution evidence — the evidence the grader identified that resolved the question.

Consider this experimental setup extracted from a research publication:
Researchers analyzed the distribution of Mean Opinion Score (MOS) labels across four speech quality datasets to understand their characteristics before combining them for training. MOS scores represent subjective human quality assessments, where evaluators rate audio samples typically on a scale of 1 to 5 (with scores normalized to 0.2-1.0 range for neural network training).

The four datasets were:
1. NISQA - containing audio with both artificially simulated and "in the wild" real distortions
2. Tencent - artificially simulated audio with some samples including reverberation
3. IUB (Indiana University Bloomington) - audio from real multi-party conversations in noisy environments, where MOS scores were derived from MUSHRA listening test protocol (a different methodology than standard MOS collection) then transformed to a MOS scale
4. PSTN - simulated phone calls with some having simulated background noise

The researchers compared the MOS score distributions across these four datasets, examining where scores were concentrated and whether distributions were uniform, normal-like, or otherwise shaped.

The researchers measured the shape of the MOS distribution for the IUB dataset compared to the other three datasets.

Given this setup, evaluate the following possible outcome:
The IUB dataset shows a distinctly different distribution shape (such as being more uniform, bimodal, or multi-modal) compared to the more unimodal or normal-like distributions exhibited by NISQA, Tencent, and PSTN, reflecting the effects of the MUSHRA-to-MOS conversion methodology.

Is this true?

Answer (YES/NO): NO